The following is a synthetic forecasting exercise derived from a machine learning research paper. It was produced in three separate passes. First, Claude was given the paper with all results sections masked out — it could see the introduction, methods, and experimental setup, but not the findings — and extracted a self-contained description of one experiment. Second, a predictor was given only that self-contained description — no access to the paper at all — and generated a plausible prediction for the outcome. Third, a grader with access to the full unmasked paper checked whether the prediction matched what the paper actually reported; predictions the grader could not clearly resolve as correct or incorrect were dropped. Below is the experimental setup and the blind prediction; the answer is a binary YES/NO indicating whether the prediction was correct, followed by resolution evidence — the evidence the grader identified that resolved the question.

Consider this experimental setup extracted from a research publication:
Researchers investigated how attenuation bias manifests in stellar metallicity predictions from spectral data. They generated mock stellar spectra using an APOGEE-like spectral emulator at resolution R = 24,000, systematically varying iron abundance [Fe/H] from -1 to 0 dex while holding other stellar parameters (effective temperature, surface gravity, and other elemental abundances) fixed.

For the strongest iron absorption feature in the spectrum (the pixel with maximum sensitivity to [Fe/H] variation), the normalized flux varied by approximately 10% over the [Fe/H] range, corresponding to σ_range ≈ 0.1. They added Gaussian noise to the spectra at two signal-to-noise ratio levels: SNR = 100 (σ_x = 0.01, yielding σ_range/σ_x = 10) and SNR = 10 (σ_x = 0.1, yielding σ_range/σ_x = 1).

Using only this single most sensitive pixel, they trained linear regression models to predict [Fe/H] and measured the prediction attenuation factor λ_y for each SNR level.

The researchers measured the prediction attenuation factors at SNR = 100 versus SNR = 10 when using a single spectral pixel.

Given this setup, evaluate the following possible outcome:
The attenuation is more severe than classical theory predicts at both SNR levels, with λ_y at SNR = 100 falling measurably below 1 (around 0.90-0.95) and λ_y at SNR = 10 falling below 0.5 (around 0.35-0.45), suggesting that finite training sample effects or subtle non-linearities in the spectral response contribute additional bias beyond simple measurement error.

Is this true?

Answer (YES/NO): NO